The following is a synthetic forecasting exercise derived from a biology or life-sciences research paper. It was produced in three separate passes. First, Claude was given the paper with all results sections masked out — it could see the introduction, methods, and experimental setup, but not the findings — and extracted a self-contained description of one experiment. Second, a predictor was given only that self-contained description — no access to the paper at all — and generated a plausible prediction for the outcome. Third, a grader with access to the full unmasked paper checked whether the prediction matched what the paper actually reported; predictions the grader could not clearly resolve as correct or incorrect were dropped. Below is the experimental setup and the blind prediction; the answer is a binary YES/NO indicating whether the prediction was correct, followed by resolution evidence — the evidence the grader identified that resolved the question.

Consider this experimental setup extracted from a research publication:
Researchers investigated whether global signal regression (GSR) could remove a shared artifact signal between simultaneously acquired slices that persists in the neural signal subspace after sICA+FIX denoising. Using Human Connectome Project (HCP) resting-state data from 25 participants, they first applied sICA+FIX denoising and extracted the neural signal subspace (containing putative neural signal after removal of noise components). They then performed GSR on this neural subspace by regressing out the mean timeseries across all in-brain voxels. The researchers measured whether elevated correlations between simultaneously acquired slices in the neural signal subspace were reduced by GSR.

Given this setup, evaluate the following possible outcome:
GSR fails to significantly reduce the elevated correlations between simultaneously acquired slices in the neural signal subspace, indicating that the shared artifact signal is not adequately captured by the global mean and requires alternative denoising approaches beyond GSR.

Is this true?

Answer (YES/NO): YES